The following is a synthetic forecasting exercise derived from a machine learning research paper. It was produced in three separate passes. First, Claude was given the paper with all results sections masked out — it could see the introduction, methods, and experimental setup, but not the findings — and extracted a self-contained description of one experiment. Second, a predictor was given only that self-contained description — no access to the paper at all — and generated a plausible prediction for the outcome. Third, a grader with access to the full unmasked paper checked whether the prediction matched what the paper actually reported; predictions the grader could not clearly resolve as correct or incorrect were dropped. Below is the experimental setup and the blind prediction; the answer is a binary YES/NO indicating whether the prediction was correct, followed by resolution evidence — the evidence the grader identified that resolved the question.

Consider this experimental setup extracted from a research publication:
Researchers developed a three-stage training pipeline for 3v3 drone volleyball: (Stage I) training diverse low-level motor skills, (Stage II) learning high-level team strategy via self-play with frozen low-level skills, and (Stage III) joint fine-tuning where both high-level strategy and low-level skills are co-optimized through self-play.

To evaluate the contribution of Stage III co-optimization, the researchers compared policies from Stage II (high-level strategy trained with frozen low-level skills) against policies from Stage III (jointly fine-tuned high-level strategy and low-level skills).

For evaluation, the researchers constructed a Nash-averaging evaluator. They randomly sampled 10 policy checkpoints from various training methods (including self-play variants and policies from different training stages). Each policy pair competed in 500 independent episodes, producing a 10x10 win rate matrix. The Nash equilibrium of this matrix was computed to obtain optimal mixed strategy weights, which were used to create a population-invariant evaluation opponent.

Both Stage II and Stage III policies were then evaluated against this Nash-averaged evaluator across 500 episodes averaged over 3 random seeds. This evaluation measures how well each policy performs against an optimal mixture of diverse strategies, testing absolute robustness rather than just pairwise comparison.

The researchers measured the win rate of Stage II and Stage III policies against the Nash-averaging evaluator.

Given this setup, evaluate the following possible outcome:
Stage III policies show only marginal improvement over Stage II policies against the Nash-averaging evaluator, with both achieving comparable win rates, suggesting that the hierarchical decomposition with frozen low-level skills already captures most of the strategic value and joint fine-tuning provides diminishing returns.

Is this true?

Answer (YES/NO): NO